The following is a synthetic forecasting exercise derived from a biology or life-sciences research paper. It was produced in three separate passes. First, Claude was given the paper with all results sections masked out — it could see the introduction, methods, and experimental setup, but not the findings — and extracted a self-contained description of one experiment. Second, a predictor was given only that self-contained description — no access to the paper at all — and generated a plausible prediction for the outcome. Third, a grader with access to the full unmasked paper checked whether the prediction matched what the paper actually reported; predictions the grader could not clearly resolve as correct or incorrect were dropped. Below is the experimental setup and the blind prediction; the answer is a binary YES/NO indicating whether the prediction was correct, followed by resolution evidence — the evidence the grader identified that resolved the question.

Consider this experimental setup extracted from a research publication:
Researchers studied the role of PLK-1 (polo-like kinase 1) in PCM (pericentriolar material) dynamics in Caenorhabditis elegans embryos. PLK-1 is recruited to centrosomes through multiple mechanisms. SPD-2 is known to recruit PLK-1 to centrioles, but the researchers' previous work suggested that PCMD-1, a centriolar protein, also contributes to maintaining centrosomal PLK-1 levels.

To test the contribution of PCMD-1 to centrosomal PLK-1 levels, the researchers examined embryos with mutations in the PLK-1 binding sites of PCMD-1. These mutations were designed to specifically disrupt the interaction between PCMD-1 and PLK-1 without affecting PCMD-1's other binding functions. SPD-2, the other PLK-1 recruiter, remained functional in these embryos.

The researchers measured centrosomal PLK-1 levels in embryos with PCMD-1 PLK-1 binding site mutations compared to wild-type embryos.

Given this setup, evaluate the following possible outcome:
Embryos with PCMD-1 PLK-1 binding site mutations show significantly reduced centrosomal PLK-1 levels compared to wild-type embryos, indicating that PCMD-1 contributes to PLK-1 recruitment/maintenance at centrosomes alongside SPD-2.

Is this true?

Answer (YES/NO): YES